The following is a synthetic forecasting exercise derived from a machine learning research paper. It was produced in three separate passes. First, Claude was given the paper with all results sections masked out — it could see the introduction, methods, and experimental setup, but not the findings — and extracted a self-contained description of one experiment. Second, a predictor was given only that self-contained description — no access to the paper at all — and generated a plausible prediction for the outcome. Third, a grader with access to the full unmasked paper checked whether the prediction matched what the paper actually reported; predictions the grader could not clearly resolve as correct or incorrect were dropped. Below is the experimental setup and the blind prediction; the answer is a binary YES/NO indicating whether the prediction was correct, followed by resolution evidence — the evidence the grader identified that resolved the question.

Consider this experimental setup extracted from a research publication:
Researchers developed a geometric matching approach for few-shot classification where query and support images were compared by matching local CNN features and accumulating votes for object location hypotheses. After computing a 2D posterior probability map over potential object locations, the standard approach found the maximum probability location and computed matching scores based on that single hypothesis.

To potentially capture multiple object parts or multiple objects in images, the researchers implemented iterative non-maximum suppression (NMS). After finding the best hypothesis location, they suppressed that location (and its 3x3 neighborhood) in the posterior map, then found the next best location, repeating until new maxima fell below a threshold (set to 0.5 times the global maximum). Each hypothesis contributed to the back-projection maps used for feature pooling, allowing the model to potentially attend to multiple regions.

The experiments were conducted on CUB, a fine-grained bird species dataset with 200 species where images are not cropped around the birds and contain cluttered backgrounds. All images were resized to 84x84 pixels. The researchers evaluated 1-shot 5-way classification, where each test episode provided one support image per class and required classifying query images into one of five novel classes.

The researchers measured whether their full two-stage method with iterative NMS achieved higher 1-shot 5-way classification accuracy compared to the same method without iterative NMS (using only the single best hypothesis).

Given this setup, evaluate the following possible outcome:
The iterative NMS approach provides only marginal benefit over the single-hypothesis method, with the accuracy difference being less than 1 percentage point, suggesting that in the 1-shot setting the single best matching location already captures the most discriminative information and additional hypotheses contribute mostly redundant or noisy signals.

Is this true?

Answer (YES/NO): YES